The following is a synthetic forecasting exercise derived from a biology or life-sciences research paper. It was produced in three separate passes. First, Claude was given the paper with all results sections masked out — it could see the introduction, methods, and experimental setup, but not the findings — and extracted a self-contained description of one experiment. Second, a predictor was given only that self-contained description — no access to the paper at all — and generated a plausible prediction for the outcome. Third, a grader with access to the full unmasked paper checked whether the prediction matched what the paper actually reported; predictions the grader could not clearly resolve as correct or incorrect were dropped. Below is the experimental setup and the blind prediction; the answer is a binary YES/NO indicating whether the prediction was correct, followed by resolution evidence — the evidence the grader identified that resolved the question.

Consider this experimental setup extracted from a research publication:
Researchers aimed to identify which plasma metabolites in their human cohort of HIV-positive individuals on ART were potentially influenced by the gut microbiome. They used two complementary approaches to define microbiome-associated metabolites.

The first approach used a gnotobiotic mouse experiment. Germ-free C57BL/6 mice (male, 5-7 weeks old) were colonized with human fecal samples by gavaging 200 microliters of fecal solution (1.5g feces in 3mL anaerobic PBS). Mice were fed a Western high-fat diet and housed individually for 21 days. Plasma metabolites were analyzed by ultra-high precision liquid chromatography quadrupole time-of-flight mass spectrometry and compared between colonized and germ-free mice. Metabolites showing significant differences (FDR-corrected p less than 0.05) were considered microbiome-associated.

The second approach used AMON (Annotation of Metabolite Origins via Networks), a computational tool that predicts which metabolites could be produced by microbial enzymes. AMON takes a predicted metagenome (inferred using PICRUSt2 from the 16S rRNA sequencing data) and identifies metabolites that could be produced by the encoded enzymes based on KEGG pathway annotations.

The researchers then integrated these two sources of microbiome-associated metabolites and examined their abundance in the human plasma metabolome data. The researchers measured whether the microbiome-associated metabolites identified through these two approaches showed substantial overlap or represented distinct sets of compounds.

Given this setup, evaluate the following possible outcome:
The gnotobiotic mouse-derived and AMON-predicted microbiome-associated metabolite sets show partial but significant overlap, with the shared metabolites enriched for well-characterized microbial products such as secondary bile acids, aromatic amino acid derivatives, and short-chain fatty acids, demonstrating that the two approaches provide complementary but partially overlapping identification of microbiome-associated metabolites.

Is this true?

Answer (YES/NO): NO